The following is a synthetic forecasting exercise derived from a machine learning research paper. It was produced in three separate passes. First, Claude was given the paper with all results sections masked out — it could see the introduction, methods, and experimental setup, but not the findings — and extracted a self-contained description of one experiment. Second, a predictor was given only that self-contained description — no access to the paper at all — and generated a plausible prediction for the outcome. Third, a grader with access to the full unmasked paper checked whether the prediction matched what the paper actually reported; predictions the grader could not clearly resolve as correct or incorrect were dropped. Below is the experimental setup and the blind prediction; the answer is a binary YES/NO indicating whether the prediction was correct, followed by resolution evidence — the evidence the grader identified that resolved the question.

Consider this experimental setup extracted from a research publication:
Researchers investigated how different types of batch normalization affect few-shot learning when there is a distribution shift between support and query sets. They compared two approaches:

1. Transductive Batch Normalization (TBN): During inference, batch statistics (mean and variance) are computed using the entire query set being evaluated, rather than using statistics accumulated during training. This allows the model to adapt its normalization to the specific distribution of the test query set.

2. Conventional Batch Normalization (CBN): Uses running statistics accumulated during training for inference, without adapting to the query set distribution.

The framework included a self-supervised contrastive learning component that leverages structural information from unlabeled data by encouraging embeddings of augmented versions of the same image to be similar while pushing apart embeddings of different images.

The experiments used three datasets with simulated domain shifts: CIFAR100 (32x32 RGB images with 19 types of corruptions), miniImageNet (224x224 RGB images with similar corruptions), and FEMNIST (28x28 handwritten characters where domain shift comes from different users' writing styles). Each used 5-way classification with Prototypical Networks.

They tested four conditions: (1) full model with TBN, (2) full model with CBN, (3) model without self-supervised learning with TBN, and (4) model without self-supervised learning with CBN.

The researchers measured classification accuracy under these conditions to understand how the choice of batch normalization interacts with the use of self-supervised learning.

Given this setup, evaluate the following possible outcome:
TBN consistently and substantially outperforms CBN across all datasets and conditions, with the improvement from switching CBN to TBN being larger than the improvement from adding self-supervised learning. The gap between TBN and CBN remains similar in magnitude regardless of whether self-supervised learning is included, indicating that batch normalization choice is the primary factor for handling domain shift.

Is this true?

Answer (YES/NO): NO